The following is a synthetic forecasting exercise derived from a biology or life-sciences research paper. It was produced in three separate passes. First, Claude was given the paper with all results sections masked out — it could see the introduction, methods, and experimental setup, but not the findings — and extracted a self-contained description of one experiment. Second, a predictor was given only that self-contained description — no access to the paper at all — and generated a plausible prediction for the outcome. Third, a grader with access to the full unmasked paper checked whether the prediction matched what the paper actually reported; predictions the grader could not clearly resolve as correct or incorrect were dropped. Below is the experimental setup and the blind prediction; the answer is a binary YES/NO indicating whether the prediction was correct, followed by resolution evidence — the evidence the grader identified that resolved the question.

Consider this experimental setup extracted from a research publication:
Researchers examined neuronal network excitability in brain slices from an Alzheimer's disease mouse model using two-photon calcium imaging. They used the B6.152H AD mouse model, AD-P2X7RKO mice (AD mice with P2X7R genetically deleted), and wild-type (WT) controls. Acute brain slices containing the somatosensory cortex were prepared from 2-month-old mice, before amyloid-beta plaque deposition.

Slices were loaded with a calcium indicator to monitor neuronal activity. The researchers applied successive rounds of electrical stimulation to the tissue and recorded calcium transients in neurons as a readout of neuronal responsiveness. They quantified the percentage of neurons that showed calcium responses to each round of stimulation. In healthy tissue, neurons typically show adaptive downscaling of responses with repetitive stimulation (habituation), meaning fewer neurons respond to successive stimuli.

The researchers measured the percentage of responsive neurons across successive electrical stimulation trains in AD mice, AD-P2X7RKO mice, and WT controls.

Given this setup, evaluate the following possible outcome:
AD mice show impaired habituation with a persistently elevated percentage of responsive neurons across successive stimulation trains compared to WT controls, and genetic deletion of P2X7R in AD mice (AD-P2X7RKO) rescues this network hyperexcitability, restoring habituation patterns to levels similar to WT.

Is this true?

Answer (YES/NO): YES